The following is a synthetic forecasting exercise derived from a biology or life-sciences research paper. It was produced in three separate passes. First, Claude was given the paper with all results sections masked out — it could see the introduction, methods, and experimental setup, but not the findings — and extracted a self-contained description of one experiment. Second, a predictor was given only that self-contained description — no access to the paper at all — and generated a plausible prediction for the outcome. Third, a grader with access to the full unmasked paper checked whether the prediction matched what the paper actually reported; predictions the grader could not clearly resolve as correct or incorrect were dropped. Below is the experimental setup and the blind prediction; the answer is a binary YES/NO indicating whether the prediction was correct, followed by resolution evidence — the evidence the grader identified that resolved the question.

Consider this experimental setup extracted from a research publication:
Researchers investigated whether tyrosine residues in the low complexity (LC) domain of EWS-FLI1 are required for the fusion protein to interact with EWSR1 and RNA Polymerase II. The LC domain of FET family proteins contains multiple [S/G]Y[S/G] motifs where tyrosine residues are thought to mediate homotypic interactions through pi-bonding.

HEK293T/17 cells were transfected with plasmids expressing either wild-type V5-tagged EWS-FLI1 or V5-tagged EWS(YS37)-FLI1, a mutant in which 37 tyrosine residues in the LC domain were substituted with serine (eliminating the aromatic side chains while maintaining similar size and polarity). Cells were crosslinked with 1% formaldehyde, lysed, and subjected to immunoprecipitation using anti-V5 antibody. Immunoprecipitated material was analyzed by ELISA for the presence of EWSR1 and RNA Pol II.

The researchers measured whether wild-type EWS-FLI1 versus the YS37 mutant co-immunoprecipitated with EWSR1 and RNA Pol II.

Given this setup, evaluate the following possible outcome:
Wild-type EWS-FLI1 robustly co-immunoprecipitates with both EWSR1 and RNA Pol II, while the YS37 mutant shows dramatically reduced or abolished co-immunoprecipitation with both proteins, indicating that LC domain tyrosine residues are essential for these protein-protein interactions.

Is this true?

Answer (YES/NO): YES